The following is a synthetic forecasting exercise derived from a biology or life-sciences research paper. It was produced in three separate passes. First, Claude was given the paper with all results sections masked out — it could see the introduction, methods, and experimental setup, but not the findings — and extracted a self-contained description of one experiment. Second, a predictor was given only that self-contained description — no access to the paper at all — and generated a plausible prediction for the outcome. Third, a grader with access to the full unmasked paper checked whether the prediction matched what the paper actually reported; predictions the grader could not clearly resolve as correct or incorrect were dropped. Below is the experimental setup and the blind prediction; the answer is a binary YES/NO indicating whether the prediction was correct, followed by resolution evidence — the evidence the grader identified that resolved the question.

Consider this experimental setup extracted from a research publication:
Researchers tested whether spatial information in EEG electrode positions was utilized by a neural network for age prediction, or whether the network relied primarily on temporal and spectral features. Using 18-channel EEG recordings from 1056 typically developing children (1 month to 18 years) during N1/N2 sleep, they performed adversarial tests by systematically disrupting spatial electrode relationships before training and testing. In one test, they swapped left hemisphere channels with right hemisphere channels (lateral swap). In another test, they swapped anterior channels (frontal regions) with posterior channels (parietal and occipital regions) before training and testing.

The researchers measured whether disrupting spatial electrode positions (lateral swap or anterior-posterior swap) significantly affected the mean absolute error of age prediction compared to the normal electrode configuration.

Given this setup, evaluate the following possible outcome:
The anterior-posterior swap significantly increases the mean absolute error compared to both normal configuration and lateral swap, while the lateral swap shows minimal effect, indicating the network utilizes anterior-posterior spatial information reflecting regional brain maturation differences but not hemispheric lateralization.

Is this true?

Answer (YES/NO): YES